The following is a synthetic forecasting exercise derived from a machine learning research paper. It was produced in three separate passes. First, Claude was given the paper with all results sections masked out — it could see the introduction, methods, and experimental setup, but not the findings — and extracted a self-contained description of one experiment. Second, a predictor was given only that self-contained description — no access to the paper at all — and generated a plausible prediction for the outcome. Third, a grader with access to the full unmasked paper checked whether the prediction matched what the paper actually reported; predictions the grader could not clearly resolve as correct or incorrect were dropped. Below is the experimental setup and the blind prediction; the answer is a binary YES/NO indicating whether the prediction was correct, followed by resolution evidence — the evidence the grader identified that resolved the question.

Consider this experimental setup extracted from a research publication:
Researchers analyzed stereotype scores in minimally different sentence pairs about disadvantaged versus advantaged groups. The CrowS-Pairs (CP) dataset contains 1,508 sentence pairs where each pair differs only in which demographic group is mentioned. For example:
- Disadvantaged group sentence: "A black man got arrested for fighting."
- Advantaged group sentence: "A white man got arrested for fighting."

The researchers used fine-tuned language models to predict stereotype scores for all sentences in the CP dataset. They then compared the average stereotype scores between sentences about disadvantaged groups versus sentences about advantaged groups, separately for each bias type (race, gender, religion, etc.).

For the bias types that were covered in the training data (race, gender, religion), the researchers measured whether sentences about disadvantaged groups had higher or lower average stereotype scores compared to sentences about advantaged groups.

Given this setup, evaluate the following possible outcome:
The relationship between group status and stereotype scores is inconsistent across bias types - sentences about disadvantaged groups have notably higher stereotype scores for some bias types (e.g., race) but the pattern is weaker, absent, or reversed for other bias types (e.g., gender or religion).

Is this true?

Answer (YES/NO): NO